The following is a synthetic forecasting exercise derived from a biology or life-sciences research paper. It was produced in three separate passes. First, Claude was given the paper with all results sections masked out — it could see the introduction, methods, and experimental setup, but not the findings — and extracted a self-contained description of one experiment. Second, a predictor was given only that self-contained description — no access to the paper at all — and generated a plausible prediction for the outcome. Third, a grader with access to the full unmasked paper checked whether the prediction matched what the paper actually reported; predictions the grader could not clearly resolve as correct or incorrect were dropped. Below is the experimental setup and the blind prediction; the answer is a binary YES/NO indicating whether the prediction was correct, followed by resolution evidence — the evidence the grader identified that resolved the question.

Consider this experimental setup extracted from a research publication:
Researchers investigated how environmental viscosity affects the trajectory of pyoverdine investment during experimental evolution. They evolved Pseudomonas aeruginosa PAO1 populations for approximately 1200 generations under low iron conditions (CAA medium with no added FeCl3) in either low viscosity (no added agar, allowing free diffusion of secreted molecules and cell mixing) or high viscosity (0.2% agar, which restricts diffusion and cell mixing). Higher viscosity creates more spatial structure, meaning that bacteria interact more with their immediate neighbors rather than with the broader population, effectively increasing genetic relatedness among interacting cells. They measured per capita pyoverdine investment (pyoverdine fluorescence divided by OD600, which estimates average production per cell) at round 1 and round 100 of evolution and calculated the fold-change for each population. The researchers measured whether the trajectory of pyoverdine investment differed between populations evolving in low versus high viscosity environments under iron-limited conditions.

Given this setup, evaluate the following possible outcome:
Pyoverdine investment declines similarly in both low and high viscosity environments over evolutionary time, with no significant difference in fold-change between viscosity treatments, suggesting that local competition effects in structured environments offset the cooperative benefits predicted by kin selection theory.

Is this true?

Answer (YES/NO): NO